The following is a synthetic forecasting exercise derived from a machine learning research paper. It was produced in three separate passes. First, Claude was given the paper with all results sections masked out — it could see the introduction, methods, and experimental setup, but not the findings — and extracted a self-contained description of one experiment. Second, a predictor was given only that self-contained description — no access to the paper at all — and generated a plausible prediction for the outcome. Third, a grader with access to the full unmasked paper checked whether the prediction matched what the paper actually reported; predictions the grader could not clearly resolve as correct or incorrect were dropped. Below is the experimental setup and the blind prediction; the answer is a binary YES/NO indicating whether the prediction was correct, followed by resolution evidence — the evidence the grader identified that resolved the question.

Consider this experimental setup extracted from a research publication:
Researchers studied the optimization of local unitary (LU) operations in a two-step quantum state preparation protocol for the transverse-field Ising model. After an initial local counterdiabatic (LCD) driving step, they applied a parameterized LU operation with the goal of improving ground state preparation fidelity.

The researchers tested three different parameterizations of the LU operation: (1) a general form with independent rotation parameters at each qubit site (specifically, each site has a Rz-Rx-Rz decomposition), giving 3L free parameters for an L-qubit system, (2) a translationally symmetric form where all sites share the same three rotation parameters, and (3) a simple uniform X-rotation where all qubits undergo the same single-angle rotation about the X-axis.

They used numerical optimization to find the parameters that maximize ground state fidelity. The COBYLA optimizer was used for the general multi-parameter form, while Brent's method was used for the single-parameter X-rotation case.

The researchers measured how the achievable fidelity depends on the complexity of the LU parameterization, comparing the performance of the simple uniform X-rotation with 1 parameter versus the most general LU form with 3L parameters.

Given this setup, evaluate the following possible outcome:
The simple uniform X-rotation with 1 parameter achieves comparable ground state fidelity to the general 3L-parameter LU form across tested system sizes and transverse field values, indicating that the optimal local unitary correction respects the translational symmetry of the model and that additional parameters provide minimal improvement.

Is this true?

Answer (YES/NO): YES